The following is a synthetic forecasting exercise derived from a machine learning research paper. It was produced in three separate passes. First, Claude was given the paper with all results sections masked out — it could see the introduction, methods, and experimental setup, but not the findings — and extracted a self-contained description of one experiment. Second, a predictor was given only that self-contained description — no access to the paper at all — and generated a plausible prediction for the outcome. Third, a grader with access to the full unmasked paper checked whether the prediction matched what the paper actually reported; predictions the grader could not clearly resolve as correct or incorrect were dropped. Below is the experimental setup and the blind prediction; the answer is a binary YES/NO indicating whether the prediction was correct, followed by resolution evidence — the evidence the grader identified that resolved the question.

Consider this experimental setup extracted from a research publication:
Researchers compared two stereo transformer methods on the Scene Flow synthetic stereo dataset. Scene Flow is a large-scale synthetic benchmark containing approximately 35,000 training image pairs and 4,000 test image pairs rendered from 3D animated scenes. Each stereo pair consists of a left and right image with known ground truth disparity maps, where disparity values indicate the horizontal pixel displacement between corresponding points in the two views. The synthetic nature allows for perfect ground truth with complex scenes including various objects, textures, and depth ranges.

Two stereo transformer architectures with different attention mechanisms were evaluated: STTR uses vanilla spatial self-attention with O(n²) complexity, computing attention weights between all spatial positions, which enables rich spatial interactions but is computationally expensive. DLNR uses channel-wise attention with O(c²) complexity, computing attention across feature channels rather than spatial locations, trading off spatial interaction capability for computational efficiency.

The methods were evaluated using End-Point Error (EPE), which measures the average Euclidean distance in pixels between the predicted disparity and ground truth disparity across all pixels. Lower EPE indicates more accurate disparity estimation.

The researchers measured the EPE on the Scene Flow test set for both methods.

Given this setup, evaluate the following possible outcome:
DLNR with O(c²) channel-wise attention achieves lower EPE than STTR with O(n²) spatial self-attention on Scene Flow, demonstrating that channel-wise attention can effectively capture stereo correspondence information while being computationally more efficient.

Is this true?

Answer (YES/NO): NO